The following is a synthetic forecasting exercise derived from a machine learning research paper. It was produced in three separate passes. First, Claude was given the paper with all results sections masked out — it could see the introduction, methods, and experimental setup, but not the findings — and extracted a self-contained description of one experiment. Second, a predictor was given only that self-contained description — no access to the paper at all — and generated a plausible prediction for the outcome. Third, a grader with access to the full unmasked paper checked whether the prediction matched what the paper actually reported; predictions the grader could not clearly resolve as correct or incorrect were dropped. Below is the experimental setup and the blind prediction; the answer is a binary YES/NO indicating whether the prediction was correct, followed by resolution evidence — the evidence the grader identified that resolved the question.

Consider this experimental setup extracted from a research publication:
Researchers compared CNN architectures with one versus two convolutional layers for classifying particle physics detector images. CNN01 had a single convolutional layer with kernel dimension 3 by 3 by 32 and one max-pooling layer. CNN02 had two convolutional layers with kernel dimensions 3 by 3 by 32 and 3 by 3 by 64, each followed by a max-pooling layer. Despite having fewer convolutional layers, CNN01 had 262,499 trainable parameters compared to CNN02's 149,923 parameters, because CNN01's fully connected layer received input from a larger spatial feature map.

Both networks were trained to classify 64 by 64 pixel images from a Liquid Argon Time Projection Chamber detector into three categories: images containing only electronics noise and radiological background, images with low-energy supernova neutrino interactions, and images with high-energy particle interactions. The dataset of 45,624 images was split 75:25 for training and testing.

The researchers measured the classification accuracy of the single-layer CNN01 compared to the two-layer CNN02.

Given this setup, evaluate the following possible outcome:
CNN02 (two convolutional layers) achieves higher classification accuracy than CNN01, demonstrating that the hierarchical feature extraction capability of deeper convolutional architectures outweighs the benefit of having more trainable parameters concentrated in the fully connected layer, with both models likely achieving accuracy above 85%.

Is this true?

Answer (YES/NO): NO